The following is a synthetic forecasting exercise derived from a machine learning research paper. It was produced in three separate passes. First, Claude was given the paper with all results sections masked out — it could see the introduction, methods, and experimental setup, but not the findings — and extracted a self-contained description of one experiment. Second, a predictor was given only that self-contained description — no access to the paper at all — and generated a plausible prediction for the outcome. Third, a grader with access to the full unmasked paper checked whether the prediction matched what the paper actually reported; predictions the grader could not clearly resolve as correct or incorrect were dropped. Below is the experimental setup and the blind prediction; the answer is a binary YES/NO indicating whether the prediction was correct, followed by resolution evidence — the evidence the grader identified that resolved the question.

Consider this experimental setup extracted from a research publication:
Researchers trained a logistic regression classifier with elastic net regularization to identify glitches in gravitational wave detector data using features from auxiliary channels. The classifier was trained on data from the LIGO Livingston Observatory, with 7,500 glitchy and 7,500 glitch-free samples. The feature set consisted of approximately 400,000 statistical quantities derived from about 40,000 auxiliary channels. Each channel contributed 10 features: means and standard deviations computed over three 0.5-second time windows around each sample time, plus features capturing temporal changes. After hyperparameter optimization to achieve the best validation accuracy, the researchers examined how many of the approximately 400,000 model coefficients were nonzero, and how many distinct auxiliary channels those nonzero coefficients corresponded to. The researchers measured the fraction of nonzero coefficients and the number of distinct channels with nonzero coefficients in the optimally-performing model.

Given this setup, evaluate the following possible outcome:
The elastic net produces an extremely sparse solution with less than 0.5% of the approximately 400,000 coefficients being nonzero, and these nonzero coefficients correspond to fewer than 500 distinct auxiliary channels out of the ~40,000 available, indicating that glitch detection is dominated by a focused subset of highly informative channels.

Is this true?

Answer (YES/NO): YES